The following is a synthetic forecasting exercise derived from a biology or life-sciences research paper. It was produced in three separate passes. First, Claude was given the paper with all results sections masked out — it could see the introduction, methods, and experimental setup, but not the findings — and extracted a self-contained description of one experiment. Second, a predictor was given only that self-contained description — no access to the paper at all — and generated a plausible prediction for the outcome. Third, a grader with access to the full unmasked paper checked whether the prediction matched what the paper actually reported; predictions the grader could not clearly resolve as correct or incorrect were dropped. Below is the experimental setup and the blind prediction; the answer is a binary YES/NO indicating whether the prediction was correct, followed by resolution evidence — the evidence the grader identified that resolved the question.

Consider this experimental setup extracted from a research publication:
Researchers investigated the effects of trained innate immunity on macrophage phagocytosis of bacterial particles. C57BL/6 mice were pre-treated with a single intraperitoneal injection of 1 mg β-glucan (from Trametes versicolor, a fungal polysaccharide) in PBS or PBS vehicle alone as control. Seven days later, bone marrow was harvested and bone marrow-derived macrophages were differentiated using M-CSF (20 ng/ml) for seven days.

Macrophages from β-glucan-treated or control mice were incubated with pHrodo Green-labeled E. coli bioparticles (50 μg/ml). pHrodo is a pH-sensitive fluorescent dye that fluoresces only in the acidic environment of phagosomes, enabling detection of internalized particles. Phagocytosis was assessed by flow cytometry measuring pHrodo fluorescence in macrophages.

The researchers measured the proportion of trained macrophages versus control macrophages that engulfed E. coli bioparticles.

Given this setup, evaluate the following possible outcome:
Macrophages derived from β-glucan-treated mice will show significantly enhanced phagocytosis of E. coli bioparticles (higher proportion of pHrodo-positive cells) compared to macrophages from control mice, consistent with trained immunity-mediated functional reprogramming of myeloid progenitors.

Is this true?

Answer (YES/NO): YES